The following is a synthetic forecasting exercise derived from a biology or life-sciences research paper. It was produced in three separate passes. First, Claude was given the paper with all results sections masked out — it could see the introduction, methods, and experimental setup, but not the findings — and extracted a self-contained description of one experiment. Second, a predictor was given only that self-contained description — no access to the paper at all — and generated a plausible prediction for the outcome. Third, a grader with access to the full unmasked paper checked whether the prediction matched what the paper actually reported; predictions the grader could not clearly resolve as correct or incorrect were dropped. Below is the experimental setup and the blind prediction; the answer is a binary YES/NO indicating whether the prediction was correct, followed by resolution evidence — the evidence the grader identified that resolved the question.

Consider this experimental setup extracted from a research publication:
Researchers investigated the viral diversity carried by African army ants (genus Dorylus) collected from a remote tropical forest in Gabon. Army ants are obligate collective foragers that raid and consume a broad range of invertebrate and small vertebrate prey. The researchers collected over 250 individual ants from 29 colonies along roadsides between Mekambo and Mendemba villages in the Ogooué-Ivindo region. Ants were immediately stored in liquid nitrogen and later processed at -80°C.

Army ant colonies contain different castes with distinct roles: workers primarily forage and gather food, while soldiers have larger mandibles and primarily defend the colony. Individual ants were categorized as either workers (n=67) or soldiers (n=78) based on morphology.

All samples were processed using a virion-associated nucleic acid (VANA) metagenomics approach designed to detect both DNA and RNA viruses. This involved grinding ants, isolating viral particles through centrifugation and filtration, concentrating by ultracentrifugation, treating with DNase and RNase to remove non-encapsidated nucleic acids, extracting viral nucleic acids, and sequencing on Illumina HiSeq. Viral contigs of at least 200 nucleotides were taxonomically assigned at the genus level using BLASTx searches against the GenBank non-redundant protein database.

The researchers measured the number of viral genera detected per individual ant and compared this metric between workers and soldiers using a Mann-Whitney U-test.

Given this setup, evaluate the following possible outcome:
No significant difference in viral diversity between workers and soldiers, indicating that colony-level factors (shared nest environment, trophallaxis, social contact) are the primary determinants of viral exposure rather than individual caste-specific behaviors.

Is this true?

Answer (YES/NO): NO